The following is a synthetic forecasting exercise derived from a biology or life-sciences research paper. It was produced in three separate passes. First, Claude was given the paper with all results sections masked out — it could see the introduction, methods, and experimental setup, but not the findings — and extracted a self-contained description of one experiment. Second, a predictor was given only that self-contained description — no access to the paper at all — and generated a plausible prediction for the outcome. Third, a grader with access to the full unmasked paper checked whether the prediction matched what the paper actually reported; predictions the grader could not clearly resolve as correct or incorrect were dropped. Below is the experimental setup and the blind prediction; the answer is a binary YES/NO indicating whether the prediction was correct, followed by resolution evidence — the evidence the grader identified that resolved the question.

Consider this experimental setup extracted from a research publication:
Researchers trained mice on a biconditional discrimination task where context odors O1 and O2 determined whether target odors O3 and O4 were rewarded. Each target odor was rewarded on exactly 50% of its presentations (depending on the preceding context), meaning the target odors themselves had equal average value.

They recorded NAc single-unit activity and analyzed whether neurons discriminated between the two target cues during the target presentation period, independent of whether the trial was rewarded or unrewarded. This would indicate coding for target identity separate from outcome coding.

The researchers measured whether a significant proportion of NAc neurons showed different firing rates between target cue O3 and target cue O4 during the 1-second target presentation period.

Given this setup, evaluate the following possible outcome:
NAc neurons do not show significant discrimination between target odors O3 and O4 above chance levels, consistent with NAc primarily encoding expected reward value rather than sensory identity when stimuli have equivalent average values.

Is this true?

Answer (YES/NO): NO